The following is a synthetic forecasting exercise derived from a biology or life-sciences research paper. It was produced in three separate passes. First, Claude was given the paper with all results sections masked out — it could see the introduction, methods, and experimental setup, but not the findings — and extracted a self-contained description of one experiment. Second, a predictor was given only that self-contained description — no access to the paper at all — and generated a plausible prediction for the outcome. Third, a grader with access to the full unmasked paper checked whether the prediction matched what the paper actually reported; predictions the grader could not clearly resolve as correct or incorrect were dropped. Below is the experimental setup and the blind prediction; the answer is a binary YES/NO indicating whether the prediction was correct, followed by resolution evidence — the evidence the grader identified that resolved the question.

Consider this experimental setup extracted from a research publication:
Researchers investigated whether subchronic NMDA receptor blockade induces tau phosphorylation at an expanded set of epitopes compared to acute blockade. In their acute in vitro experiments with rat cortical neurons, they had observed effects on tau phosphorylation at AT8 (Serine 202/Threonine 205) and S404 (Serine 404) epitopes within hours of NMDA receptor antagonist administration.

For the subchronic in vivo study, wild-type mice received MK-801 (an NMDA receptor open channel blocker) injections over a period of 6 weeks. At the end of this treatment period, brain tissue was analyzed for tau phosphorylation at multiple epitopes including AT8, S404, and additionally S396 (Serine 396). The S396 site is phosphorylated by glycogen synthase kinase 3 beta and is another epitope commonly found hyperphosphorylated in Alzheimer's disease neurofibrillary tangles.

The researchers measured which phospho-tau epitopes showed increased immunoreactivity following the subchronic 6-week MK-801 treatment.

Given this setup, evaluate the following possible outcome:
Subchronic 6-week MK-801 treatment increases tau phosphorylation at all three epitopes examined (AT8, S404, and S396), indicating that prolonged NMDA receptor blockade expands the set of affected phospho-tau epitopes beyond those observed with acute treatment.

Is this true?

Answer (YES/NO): NO